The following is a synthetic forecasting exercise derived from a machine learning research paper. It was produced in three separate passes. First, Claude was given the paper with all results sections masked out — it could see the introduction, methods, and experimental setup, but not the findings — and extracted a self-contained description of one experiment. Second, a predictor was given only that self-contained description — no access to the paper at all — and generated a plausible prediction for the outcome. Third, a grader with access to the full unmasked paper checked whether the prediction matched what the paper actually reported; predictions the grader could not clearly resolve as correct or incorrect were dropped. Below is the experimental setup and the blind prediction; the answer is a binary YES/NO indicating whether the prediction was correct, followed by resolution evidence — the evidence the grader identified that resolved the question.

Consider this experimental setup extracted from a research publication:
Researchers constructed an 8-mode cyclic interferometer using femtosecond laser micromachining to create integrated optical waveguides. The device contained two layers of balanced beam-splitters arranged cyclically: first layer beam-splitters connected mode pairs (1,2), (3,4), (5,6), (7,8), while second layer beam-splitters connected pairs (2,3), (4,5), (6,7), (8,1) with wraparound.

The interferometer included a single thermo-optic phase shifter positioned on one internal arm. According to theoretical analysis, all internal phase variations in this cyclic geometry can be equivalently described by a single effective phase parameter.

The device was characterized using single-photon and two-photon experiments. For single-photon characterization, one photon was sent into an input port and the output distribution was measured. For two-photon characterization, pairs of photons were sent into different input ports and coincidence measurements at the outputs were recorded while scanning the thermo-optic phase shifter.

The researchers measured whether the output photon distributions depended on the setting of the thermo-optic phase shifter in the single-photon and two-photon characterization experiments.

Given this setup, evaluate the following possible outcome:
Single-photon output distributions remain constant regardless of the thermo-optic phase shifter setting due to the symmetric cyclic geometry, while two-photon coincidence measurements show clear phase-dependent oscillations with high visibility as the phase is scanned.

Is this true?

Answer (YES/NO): NO